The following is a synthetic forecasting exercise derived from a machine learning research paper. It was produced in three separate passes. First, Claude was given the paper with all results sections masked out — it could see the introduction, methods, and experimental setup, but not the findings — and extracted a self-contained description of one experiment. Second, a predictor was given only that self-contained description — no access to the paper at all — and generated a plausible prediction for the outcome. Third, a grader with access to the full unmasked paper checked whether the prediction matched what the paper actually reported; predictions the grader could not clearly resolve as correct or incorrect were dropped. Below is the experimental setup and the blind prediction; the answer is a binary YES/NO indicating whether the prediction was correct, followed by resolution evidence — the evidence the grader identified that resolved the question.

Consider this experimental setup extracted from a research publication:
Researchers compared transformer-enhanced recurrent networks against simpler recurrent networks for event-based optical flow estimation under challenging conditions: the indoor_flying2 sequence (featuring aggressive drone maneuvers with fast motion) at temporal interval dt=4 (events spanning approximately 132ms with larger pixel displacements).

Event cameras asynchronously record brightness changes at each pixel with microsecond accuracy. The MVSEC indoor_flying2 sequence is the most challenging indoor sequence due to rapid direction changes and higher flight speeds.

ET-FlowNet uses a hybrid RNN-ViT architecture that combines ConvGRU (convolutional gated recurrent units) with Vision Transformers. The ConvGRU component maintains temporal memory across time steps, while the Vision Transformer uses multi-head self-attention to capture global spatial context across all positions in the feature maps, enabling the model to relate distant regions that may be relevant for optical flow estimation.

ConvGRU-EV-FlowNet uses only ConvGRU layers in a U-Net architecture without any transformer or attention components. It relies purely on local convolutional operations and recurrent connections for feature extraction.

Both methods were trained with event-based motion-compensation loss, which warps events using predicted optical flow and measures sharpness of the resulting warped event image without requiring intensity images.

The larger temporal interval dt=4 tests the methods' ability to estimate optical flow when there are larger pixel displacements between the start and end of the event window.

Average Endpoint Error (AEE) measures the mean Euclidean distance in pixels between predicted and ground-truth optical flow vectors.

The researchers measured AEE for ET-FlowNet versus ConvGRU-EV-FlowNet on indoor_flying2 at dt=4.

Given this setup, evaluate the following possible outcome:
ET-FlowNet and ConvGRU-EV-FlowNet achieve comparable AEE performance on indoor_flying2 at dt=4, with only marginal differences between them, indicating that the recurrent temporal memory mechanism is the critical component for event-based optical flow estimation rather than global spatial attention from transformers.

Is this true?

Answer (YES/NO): YES